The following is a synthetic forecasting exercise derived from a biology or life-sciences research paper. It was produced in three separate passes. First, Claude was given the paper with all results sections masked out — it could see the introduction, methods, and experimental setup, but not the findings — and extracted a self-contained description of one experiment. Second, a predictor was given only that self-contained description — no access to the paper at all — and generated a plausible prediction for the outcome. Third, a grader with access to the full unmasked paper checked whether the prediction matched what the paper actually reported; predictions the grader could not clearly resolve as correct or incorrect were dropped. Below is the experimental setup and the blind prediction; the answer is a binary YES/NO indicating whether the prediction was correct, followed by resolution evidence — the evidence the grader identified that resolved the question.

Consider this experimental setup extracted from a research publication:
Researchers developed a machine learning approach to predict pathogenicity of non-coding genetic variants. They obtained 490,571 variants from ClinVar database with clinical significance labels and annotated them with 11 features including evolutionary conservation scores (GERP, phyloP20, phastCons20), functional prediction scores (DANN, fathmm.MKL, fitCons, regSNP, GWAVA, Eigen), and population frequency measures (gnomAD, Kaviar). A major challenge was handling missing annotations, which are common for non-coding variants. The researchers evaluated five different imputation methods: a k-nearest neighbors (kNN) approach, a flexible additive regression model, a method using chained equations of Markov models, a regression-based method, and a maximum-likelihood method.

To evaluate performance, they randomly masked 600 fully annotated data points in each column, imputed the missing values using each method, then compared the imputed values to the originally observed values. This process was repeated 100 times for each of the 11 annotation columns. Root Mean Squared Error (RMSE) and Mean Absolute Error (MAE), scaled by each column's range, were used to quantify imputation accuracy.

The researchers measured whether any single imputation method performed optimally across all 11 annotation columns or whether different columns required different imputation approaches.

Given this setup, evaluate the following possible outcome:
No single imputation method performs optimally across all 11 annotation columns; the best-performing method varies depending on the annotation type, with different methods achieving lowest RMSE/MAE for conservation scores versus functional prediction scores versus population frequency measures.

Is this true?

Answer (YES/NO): NO